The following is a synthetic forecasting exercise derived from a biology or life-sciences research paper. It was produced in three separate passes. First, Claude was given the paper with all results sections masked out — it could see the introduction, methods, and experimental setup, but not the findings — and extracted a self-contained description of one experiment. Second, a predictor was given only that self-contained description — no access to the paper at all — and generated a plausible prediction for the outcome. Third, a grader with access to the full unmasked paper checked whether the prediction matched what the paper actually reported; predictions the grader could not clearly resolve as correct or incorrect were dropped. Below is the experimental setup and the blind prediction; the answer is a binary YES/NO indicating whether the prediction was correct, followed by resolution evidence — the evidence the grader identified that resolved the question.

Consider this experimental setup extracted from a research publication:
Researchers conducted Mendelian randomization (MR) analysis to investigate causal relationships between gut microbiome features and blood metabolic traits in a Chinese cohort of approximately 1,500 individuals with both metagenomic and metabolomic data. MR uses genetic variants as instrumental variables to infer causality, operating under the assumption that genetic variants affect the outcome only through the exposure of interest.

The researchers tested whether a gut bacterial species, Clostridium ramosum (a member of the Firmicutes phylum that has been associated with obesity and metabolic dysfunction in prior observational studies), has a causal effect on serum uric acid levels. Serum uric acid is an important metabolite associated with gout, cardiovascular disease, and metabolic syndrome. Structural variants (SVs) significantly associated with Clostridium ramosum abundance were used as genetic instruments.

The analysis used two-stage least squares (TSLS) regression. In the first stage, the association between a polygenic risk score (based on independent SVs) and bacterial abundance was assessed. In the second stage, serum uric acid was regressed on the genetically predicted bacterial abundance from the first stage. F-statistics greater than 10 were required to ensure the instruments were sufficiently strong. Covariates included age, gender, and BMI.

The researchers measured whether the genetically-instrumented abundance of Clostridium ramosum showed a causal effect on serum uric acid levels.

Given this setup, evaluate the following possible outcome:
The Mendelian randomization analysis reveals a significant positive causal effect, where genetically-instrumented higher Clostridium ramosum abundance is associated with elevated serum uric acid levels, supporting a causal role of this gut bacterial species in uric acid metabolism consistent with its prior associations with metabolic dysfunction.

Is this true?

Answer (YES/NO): YES